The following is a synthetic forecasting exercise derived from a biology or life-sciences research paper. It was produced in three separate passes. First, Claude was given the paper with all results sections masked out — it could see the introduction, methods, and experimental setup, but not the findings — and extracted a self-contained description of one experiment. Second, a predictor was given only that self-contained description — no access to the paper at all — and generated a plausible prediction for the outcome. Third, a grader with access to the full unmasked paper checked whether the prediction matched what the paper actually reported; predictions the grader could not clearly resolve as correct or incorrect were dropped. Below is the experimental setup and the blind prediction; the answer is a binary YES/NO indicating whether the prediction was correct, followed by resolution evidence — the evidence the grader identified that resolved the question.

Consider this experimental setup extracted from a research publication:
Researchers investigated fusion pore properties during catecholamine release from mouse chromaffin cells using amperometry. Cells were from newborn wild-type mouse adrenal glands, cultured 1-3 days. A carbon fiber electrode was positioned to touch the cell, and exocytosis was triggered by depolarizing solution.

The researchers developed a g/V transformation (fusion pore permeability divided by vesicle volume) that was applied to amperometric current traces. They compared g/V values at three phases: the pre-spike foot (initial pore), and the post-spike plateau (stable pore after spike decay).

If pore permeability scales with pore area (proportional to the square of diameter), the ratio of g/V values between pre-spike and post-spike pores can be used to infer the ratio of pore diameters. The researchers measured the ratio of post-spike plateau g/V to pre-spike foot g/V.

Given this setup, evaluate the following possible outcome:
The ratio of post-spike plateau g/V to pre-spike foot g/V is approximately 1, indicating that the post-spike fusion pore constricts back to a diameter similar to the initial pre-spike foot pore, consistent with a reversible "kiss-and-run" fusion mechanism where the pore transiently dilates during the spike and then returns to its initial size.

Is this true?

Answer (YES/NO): NO